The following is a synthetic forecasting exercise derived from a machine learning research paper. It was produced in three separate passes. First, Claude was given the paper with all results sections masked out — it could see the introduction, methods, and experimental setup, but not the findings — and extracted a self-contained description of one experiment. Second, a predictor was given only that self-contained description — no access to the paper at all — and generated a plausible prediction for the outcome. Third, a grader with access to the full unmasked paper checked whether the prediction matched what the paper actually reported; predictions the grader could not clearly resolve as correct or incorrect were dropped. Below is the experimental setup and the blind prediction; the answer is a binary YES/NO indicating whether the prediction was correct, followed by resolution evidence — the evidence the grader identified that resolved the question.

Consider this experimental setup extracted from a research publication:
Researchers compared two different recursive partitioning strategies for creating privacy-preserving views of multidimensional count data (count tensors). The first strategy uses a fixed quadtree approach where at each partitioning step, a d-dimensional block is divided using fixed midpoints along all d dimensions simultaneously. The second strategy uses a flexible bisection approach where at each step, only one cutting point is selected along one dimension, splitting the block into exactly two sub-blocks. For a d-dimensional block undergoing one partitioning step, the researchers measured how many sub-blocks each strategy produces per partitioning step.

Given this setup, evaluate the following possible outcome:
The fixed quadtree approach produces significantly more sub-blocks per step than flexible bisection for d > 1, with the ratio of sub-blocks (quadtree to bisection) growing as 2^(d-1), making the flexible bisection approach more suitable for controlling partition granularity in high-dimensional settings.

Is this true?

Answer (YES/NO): YES